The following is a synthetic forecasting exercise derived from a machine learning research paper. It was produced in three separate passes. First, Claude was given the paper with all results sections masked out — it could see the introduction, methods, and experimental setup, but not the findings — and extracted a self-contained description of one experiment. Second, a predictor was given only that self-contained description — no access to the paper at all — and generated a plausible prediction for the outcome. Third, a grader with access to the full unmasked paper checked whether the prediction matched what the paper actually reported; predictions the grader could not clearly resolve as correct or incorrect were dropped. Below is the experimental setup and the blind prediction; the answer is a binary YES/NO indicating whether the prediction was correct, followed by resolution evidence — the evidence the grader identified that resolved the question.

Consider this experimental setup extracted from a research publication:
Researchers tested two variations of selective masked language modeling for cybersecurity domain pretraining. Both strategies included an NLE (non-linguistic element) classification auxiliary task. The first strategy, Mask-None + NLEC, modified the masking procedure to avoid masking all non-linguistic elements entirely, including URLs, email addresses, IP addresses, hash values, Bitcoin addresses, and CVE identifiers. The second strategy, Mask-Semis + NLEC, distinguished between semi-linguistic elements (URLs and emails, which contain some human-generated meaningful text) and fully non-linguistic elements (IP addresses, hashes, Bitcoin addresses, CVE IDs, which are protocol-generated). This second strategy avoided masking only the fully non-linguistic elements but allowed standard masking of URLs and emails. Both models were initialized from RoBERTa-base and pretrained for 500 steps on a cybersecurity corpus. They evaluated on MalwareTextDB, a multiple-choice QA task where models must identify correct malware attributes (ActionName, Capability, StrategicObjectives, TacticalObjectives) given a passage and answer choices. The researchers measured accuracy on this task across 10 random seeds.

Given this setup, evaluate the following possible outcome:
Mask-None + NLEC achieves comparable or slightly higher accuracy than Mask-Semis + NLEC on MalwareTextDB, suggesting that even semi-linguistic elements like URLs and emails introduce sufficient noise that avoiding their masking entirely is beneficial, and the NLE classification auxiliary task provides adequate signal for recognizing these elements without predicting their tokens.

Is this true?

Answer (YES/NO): NO